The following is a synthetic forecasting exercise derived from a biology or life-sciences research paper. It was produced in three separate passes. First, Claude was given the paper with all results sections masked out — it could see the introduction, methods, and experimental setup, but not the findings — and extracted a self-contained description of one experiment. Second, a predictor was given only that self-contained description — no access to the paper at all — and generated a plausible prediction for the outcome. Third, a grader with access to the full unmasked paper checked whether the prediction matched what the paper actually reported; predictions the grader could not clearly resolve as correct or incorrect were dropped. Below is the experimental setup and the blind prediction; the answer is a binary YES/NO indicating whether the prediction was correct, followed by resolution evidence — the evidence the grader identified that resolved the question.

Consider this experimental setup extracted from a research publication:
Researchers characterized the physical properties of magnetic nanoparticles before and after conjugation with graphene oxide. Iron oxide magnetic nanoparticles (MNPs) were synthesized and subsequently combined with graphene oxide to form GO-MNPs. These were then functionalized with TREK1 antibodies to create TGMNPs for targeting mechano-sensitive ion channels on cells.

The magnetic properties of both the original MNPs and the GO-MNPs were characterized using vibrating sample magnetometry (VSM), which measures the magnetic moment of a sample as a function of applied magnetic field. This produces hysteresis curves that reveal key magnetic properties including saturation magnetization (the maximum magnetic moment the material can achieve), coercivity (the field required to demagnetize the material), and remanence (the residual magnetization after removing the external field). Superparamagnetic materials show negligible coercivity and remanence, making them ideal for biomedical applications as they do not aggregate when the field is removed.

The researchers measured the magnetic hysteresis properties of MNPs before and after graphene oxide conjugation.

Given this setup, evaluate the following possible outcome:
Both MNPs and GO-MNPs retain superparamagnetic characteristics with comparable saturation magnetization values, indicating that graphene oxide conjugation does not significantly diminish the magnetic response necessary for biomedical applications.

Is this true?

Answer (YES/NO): NO